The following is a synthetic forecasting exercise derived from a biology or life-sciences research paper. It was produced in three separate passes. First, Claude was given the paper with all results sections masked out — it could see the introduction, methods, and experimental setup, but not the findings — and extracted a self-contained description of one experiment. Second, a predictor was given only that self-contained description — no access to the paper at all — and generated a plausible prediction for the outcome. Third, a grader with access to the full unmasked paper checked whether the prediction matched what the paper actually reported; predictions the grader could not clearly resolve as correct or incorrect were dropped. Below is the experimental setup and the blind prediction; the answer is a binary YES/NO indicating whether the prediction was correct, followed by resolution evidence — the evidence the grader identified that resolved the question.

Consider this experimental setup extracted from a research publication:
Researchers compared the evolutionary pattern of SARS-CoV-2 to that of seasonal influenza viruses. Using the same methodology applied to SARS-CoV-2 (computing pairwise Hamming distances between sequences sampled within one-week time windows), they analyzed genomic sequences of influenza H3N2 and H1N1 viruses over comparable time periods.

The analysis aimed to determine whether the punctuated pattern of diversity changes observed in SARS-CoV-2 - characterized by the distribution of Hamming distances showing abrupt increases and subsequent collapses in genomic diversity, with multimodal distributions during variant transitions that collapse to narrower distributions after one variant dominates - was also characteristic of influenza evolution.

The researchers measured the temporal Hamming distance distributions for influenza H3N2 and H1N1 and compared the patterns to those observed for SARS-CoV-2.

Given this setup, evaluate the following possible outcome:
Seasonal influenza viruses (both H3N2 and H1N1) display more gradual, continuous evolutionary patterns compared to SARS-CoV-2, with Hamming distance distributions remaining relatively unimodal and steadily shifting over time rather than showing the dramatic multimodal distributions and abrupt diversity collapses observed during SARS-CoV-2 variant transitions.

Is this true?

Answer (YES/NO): YES